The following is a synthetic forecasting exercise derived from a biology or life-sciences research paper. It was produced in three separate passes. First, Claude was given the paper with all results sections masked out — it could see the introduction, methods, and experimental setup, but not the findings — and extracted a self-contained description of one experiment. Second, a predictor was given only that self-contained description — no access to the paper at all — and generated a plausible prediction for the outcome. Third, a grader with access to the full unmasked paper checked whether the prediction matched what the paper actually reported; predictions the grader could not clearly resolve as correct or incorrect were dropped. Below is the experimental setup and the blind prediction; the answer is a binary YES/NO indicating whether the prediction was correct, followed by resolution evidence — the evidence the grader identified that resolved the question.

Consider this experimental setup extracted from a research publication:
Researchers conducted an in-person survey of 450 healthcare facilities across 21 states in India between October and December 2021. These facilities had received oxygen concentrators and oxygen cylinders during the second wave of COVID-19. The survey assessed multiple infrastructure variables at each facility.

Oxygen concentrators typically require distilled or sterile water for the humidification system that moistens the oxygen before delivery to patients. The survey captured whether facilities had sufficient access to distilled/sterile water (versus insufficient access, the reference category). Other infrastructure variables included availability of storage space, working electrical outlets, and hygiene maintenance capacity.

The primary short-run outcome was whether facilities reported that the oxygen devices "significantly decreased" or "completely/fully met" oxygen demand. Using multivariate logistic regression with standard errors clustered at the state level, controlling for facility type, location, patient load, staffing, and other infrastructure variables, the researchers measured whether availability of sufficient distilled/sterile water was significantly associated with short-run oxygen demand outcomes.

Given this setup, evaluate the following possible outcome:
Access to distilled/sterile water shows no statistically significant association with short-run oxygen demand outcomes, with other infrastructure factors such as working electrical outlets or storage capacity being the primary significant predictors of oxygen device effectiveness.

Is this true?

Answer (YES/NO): NO